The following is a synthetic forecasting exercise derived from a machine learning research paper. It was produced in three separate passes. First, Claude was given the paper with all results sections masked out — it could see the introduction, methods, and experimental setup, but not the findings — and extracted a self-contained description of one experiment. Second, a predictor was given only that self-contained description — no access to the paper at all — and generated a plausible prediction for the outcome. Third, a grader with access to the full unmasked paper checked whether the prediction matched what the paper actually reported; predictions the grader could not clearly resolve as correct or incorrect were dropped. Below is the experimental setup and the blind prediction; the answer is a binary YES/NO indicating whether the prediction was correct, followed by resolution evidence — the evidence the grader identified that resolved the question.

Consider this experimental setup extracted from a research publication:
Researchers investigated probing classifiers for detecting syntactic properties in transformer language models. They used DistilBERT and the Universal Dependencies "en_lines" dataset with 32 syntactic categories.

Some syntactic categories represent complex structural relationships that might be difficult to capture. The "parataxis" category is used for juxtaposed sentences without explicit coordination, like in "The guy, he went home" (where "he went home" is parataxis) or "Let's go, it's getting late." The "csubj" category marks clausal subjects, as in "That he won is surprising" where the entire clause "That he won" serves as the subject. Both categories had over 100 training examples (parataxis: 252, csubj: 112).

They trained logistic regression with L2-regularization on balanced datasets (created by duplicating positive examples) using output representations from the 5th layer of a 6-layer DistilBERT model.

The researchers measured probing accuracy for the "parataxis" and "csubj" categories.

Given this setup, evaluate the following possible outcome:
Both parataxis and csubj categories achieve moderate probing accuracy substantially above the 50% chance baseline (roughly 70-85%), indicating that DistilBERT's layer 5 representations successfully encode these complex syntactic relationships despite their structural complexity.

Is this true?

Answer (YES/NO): YES